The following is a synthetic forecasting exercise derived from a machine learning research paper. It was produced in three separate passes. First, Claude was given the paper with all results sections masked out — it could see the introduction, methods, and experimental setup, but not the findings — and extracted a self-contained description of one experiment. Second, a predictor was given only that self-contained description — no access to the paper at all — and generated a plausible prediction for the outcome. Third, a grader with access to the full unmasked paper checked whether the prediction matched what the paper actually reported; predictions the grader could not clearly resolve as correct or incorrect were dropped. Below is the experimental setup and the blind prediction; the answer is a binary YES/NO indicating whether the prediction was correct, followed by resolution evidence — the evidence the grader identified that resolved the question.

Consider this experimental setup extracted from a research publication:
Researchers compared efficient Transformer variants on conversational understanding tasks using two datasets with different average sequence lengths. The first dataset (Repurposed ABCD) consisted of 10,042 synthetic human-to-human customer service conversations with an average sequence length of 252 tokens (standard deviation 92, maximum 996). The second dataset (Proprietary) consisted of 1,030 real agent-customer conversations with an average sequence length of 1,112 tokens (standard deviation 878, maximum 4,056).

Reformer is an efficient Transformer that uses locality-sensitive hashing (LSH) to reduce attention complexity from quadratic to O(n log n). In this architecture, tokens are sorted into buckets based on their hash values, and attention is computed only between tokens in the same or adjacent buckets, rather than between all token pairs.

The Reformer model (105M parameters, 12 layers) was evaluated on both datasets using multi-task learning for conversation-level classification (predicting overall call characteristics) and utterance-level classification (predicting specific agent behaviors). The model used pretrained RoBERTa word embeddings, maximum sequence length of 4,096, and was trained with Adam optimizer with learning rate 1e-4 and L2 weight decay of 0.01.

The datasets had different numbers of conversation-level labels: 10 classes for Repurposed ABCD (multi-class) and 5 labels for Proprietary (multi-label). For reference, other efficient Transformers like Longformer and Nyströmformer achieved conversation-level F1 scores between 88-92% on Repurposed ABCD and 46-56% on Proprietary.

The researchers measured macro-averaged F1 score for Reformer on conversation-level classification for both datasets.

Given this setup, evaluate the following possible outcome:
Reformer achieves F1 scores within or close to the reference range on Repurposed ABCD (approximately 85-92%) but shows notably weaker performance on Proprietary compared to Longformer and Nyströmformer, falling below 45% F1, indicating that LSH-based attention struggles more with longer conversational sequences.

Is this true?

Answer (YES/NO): NO